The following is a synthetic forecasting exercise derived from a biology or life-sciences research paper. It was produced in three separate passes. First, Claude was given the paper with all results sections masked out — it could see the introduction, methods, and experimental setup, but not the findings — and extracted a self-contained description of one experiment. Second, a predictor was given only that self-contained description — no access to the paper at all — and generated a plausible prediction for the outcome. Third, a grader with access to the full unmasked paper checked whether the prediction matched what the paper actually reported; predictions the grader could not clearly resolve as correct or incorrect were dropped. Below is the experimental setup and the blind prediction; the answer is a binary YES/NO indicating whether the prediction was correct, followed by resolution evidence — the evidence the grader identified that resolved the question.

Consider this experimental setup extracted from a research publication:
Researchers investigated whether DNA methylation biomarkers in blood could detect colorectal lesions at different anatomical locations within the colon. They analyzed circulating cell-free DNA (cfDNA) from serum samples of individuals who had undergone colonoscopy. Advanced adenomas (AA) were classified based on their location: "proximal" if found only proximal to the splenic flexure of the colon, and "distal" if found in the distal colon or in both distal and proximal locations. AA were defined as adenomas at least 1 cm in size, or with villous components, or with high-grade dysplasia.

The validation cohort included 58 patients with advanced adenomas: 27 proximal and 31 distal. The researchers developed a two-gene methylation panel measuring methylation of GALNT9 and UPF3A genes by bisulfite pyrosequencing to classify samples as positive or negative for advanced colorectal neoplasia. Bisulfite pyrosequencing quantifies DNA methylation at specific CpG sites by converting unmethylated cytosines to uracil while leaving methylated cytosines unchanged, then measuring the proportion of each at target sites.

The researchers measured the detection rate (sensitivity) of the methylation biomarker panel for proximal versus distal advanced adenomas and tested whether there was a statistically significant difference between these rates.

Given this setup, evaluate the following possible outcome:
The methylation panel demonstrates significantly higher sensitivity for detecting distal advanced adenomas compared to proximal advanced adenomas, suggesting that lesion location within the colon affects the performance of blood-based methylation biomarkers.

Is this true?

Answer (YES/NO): NO